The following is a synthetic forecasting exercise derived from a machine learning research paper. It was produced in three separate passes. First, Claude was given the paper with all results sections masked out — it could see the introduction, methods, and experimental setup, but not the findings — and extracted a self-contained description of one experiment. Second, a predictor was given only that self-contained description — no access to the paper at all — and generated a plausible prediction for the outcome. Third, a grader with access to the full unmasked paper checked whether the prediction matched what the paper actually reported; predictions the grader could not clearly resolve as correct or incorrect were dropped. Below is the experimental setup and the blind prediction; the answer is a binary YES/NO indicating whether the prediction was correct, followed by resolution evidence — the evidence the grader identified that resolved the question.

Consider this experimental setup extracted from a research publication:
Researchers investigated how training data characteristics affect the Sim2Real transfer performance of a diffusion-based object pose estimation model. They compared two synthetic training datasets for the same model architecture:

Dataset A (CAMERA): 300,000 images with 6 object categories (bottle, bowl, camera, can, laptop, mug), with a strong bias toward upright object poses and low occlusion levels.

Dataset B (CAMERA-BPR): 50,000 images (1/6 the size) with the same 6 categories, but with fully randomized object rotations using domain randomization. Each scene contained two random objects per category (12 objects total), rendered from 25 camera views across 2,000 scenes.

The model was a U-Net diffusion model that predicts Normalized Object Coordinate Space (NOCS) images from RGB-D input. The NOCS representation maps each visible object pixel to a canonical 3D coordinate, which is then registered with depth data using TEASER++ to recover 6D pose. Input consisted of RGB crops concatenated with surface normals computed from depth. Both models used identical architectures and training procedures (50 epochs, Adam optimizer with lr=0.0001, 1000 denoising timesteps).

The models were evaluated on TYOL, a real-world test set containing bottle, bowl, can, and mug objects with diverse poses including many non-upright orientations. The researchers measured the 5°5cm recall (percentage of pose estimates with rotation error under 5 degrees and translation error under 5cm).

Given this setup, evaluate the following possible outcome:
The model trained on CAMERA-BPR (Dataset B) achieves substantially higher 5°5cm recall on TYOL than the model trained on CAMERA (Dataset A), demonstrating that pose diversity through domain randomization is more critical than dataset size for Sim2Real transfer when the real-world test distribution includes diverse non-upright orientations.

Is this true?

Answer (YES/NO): YES